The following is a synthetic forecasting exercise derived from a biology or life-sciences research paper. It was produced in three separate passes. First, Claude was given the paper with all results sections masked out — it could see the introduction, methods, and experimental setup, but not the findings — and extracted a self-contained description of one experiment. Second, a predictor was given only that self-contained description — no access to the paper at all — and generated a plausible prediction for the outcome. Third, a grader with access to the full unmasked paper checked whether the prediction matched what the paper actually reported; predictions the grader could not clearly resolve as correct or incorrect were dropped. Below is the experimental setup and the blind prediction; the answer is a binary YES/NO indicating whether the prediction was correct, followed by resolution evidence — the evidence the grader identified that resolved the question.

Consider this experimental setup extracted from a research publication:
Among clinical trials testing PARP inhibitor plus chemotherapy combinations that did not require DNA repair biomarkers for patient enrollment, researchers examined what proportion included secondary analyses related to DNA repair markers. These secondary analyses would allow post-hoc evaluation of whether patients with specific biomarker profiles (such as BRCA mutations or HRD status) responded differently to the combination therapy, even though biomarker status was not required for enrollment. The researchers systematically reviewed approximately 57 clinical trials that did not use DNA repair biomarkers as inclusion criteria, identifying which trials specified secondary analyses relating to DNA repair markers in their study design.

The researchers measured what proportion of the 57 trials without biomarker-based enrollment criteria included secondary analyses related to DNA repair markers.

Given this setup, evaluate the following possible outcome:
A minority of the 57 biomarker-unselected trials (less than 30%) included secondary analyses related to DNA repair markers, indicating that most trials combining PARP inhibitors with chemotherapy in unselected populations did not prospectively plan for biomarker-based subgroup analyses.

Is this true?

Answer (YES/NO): NO